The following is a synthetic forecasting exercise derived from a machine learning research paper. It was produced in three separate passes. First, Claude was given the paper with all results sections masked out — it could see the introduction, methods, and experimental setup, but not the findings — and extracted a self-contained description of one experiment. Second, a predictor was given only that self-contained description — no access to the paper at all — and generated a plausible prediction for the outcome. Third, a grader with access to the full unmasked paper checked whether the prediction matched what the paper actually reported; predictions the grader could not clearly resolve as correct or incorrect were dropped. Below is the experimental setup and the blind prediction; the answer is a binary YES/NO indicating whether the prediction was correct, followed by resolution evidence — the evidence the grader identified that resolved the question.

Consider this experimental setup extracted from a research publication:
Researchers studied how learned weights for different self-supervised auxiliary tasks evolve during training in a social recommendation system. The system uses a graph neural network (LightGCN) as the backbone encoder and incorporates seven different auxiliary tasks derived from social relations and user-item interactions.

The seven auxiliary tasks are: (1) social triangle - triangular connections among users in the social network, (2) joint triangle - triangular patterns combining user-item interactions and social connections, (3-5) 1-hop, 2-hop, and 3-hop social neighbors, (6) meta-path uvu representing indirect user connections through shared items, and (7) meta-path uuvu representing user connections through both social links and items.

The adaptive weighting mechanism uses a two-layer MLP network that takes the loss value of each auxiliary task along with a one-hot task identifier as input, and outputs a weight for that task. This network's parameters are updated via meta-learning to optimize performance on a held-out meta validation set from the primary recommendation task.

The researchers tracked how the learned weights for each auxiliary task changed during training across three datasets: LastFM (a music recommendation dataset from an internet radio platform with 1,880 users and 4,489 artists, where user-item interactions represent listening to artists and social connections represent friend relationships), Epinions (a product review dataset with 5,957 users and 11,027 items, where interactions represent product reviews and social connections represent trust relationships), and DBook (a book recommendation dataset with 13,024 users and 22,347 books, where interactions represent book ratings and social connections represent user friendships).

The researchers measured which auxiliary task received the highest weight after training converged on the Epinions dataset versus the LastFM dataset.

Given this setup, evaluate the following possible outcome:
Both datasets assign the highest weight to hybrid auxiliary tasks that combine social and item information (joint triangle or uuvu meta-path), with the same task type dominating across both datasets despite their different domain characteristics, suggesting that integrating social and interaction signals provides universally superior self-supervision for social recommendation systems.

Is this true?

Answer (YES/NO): NO